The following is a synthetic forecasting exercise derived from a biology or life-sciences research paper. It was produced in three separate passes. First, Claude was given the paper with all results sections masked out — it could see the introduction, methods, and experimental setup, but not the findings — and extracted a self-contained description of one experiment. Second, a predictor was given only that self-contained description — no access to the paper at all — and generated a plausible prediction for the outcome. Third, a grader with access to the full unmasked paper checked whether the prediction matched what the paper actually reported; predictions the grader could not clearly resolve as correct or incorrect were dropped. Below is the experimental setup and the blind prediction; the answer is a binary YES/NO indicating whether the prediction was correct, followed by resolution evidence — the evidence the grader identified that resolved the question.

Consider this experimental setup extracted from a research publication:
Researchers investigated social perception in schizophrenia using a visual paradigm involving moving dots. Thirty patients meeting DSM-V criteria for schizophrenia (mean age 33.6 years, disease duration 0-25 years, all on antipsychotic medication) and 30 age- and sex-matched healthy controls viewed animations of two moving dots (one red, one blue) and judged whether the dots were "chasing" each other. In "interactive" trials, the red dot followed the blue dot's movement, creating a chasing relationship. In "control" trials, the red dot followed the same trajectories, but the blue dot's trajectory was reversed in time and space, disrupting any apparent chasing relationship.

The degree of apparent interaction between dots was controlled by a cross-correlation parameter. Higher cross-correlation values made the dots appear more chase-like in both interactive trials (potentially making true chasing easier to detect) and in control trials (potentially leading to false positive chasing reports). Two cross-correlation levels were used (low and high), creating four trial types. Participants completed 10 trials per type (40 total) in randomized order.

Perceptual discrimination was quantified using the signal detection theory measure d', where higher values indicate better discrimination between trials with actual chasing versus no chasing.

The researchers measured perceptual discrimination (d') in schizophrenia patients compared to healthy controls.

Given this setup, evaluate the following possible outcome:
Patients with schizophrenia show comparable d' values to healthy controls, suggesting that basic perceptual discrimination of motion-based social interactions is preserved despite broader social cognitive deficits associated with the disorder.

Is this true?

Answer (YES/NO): NO